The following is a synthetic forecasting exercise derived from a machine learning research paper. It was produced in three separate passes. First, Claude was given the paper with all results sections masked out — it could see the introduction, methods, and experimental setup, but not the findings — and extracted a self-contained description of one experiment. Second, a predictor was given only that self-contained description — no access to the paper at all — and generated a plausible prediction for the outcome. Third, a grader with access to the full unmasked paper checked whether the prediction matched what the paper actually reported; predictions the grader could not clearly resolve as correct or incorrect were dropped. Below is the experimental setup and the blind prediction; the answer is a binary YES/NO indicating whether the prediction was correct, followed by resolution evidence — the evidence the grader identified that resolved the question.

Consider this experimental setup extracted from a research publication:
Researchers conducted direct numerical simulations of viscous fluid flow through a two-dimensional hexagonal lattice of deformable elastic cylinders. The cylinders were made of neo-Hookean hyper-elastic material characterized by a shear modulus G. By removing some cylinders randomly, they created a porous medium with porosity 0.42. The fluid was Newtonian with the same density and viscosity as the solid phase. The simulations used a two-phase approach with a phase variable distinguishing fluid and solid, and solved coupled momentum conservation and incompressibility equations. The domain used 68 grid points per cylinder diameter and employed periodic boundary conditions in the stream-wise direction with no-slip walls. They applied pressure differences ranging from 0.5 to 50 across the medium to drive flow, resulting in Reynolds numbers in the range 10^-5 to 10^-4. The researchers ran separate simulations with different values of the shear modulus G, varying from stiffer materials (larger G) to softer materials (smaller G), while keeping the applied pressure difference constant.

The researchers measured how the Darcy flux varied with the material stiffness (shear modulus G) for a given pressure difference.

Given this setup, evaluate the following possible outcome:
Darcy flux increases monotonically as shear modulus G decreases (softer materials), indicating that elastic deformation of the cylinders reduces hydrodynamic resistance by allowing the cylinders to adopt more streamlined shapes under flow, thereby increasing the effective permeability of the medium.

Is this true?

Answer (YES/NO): YES